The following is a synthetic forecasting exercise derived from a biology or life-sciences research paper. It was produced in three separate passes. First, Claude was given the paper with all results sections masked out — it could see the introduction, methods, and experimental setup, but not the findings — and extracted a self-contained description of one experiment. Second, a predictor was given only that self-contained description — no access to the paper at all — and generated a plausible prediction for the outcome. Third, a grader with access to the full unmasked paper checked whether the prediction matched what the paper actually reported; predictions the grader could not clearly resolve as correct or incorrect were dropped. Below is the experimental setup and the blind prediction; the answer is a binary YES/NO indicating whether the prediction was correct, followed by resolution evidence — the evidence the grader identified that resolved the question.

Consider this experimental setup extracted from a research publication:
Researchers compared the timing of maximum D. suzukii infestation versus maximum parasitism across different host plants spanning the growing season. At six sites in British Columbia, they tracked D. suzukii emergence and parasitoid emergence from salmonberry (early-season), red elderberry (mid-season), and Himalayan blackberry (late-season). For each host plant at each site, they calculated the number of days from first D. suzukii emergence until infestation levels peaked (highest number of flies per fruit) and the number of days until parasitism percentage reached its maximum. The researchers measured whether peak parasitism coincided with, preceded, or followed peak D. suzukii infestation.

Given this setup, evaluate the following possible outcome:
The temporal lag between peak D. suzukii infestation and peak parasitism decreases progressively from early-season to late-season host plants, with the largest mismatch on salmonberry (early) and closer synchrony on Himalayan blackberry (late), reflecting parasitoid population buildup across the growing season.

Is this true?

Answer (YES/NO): NO